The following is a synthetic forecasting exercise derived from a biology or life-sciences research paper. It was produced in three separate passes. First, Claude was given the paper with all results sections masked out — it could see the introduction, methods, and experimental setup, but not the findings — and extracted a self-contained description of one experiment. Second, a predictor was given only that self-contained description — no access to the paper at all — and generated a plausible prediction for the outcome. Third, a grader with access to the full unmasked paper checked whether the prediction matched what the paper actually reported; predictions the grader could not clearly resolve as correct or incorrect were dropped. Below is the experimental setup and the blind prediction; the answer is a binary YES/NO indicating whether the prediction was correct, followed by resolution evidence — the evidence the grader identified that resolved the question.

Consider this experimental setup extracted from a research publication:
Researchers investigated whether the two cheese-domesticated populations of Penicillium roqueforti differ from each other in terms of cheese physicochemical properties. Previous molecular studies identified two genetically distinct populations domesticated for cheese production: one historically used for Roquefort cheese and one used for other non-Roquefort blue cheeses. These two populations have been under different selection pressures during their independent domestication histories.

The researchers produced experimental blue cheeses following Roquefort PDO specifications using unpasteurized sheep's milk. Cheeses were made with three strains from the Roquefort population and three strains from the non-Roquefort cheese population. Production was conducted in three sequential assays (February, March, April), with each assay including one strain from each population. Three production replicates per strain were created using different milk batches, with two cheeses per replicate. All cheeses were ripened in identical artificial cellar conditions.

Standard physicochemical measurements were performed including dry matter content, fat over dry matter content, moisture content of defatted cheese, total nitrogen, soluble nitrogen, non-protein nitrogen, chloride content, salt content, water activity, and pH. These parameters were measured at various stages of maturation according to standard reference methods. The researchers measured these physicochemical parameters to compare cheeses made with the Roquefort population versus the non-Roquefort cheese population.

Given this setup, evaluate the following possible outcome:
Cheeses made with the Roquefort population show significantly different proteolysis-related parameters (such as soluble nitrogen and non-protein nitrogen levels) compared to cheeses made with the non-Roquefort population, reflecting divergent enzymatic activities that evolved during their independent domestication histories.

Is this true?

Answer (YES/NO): NO